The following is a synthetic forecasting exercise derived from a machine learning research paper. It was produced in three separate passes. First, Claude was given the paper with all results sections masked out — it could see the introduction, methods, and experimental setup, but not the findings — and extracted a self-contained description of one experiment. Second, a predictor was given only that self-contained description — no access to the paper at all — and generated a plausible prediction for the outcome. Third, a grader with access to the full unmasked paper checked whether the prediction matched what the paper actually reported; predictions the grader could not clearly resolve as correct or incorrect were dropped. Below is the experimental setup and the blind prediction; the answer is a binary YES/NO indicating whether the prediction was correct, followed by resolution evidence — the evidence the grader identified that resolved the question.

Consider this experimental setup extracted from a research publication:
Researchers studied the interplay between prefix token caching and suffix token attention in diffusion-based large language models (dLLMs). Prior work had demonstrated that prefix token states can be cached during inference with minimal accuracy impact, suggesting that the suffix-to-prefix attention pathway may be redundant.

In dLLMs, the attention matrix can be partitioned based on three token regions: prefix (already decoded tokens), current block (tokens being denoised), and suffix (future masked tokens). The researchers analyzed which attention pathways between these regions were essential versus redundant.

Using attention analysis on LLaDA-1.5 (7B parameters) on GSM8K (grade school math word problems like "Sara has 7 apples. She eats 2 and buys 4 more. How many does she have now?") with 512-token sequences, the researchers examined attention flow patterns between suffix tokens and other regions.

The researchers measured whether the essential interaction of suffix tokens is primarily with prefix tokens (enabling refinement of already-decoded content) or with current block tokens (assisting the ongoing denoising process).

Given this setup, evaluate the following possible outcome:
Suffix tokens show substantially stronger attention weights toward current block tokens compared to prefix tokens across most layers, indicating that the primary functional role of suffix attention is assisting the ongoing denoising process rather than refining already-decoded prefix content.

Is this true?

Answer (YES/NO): NO